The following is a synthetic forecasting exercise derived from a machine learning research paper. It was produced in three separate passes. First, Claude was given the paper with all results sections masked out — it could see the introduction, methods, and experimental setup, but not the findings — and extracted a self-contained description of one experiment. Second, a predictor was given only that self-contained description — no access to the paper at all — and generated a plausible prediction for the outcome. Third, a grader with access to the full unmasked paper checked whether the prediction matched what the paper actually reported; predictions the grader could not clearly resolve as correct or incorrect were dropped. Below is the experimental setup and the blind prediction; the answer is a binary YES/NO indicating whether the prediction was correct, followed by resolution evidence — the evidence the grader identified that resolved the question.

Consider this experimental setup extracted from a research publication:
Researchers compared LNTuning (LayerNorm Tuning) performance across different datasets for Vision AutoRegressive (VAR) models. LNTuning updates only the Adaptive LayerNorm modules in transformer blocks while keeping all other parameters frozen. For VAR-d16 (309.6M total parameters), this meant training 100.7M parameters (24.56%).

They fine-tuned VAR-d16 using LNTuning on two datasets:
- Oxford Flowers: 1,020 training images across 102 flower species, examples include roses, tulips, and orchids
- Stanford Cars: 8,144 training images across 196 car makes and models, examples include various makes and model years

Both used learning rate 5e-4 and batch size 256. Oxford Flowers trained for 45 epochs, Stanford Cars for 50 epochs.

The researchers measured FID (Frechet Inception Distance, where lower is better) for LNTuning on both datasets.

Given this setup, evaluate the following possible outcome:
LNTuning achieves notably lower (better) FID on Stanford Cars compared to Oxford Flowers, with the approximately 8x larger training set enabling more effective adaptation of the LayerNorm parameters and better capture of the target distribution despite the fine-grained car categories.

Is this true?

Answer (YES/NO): YES